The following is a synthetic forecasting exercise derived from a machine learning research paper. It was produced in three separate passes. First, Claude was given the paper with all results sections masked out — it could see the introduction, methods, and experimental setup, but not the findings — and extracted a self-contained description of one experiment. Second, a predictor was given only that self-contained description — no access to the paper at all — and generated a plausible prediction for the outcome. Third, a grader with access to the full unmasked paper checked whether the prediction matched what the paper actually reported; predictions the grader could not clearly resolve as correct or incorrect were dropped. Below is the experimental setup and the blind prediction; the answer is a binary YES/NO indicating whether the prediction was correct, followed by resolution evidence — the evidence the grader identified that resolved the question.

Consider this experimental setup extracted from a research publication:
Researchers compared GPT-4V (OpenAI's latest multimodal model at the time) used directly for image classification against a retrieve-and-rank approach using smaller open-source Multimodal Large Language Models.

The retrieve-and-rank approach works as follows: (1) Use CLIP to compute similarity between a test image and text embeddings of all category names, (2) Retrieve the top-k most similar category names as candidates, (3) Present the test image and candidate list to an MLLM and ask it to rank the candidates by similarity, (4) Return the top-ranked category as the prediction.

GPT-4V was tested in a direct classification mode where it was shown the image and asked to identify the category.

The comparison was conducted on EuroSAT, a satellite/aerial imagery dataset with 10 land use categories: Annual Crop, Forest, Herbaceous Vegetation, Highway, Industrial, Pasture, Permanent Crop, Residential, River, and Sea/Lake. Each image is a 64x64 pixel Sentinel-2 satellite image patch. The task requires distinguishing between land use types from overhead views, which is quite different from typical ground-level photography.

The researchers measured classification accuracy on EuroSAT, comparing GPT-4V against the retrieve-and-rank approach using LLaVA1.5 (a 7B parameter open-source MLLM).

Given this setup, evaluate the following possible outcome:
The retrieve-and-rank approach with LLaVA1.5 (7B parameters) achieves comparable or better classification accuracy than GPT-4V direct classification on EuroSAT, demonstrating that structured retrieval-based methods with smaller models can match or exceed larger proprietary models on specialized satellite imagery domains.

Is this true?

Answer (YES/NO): YES